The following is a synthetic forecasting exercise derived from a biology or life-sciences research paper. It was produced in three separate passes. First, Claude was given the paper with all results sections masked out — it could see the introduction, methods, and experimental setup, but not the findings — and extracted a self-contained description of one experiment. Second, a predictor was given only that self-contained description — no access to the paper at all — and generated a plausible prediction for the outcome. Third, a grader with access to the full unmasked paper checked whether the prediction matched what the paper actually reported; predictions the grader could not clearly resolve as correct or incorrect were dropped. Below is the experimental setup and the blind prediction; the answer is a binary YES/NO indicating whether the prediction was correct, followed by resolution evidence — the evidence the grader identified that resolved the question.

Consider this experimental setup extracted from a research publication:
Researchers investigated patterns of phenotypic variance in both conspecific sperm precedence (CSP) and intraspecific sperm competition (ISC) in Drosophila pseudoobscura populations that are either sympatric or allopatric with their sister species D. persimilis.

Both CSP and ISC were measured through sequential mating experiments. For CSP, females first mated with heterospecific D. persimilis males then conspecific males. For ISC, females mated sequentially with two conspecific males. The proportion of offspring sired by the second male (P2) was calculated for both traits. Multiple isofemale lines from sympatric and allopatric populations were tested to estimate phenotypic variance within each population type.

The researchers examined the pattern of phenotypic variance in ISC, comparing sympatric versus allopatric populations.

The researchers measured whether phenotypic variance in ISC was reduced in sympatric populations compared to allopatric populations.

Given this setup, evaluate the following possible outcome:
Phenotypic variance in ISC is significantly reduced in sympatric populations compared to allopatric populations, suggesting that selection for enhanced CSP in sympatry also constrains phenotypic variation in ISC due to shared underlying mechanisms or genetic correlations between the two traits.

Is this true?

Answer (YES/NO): NO